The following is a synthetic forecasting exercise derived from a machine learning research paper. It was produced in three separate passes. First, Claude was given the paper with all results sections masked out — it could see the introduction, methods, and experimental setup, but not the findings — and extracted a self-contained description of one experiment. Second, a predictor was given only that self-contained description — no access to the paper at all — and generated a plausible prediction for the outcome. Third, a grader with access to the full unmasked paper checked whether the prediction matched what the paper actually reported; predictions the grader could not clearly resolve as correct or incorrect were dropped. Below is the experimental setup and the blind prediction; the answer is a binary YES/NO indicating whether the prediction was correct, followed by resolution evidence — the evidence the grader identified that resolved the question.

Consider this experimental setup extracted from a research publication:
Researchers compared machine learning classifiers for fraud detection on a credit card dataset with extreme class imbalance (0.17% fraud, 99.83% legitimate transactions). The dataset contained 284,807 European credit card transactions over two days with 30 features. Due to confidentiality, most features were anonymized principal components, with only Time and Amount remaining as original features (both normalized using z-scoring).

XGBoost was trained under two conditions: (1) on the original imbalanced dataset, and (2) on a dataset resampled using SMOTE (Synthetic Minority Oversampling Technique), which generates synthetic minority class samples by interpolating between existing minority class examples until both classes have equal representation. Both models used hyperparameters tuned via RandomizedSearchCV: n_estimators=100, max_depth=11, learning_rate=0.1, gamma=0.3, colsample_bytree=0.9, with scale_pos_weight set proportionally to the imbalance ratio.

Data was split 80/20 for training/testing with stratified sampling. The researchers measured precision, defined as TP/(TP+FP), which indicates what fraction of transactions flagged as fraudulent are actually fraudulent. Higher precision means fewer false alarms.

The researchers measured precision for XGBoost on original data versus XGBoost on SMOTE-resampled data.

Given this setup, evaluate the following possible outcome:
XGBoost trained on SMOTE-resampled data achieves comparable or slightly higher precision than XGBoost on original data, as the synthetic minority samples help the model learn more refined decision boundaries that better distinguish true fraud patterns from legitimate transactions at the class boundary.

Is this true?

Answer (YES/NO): NO